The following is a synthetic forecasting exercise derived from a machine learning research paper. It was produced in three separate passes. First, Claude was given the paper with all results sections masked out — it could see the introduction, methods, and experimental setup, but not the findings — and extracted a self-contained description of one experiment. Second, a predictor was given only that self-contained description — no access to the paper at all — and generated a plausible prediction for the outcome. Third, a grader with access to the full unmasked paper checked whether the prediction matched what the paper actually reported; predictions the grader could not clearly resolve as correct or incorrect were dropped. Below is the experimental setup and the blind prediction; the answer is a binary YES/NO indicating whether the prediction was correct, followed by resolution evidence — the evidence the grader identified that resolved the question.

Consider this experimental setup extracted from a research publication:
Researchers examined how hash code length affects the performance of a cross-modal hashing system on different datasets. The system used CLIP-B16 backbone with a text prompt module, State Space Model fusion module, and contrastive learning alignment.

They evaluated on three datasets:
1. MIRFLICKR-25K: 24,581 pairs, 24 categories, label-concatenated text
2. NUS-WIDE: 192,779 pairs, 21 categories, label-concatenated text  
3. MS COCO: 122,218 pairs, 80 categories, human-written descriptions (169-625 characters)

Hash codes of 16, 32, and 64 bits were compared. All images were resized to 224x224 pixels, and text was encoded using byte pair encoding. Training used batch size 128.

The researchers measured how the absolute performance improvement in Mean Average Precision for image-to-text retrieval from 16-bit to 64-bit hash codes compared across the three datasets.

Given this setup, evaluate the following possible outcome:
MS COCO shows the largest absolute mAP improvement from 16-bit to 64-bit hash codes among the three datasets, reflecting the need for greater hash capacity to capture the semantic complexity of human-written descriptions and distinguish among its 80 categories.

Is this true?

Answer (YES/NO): YES